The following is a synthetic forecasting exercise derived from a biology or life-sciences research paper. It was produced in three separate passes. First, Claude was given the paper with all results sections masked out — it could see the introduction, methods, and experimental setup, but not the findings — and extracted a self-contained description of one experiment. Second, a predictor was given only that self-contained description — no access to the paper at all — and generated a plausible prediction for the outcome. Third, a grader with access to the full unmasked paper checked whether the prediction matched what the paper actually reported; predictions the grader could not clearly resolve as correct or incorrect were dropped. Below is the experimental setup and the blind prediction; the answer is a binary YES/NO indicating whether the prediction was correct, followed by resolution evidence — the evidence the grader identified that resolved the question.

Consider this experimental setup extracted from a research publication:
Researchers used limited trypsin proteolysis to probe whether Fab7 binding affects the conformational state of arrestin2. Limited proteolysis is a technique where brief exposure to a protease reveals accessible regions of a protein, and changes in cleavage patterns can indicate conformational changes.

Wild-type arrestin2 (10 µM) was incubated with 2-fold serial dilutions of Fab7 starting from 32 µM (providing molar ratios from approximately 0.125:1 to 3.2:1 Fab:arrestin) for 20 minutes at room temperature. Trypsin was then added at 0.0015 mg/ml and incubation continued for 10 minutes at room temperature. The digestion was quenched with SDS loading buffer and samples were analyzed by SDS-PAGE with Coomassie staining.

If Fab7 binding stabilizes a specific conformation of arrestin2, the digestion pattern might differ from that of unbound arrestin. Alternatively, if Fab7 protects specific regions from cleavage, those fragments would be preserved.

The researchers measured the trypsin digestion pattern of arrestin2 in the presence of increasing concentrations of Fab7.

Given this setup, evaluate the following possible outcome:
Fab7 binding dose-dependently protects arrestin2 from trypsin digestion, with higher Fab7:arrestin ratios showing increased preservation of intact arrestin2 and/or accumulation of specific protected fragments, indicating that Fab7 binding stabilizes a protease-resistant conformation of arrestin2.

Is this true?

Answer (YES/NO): NO